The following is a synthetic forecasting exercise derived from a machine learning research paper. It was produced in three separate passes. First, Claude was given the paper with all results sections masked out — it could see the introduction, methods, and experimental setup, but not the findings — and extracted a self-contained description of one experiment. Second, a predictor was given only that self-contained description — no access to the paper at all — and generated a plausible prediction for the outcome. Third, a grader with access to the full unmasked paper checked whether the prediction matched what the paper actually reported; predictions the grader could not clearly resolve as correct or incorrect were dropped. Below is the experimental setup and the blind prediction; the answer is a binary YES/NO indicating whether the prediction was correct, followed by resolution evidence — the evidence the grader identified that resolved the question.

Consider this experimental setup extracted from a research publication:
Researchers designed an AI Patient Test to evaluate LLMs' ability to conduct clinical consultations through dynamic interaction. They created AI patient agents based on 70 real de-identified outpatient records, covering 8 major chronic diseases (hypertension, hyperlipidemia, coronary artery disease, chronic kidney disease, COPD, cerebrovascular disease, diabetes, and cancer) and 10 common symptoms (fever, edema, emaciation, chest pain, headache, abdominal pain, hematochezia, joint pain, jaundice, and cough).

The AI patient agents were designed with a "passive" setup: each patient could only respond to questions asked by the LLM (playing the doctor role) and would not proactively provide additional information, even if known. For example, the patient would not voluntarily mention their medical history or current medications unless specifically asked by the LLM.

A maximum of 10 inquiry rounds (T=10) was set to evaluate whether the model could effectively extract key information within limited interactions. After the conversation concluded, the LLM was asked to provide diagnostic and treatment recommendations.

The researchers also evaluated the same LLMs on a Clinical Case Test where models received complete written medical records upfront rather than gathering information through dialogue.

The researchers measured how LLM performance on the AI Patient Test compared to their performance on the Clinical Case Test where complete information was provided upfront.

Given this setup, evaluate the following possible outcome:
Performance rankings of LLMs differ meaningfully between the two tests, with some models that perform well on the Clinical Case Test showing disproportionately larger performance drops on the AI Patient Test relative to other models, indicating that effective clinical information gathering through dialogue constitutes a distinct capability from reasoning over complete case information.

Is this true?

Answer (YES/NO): YES